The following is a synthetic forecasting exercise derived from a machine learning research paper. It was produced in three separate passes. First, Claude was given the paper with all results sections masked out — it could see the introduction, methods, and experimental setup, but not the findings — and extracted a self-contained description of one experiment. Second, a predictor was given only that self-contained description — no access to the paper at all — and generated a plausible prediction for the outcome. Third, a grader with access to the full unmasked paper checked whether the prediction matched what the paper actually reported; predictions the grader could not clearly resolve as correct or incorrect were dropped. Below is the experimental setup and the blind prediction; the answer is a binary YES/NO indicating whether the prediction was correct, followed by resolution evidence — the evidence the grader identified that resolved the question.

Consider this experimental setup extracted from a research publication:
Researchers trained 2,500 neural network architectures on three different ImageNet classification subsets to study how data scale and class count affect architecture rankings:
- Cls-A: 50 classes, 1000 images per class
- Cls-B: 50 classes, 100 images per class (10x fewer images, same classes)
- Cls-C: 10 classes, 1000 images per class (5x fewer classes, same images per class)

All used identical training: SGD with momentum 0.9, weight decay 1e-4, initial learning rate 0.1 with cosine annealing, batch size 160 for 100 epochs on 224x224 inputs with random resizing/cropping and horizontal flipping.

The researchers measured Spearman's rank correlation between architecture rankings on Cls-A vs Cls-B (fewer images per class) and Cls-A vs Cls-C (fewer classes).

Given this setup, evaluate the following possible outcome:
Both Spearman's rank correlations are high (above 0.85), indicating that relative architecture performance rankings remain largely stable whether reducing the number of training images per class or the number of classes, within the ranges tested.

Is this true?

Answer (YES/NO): NO